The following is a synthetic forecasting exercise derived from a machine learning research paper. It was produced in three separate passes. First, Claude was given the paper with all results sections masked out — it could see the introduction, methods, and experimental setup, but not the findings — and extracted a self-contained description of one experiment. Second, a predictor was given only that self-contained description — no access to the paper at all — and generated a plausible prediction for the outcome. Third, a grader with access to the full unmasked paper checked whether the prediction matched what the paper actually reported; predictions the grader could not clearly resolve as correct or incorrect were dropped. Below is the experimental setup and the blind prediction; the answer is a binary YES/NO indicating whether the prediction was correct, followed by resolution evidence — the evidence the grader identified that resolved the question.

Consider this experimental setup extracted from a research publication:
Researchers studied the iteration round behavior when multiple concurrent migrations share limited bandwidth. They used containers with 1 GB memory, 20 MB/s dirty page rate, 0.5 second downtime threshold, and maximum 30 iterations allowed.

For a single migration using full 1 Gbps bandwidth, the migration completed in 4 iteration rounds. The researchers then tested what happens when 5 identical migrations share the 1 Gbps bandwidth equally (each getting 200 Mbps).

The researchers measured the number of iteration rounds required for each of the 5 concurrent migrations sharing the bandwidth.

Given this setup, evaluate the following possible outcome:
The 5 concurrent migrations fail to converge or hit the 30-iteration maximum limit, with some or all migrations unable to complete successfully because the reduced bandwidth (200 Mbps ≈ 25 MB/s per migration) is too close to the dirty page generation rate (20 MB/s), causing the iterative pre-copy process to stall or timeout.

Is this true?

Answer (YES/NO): NO